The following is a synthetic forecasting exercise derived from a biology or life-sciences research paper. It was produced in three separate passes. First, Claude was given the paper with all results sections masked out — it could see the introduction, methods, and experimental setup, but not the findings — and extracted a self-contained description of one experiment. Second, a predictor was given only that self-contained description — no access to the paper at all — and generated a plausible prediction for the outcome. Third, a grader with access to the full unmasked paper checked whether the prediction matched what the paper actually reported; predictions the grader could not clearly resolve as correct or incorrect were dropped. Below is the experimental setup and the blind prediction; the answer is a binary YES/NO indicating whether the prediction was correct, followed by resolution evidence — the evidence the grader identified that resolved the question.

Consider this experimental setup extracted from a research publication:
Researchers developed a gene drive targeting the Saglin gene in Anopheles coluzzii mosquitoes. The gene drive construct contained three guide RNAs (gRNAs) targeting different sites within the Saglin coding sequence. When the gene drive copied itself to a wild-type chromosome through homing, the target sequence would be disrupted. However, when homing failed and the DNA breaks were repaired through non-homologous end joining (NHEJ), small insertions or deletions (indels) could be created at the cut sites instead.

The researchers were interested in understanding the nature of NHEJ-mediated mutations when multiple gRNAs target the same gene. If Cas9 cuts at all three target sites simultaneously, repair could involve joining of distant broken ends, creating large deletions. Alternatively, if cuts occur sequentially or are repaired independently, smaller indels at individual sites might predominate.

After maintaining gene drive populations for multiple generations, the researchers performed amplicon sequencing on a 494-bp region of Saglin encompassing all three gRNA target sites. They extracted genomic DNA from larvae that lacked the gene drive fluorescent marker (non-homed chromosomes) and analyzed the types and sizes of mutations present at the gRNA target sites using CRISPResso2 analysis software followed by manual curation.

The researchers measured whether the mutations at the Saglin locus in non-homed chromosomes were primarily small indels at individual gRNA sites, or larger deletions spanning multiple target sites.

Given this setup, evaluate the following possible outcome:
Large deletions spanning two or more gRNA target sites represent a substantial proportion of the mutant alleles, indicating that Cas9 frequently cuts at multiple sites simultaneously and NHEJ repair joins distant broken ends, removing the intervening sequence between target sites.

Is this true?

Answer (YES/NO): NO